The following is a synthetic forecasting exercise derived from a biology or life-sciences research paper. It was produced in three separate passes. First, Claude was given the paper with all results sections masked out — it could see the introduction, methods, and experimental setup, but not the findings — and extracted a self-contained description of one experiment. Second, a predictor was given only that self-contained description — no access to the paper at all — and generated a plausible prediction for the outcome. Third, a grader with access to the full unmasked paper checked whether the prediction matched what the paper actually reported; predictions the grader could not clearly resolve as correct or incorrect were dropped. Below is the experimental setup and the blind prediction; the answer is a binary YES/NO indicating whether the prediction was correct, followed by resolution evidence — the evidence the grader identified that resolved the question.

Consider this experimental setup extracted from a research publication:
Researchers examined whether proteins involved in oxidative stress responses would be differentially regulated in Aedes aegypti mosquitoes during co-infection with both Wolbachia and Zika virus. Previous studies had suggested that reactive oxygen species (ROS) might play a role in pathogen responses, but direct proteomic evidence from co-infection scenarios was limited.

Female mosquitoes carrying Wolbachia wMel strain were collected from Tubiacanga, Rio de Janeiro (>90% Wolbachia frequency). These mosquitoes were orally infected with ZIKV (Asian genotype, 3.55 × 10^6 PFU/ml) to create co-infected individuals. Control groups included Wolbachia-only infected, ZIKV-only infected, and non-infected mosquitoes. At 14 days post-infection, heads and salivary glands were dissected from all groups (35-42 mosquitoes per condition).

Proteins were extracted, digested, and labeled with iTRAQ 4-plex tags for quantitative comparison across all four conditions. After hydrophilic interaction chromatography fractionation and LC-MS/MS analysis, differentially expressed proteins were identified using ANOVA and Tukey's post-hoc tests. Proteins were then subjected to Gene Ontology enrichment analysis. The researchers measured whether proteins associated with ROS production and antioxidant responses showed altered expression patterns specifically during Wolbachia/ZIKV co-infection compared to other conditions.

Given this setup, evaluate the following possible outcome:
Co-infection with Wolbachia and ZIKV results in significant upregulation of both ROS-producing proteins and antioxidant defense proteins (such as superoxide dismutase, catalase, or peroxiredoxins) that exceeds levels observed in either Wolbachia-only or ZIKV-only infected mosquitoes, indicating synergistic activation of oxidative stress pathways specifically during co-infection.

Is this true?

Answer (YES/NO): NO